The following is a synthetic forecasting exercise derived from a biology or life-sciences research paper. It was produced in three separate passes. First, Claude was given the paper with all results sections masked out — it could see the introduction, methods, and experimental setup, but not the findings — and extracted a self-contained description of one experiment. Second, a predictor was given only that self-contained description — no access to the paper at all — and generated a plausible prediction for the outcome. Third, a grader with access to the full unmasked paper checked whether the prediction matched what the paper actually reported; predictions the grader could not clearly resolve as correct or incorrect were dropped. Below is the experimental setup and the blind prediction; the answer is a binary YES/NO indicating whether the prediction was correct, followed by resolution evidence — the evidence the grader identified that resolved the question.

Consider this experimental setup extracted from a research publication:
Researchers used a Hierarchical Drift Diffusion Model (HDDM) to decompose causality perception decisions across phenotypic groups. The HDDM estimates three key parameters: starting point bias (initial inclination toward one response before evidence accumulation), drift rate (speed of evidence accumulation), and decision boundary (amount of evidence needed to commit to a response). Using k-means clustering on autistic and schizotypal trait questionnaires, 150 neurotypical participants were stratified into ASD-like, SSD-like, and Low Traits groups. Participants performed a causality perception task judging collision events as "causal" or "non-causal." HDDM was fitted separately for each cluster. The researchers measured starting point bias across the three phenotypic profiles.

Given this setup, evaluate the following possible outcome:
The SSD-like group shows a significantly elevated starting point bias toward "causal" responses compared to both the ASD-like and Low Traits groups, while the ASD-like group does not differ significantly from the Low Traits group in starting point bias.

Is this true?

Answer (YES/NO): YES